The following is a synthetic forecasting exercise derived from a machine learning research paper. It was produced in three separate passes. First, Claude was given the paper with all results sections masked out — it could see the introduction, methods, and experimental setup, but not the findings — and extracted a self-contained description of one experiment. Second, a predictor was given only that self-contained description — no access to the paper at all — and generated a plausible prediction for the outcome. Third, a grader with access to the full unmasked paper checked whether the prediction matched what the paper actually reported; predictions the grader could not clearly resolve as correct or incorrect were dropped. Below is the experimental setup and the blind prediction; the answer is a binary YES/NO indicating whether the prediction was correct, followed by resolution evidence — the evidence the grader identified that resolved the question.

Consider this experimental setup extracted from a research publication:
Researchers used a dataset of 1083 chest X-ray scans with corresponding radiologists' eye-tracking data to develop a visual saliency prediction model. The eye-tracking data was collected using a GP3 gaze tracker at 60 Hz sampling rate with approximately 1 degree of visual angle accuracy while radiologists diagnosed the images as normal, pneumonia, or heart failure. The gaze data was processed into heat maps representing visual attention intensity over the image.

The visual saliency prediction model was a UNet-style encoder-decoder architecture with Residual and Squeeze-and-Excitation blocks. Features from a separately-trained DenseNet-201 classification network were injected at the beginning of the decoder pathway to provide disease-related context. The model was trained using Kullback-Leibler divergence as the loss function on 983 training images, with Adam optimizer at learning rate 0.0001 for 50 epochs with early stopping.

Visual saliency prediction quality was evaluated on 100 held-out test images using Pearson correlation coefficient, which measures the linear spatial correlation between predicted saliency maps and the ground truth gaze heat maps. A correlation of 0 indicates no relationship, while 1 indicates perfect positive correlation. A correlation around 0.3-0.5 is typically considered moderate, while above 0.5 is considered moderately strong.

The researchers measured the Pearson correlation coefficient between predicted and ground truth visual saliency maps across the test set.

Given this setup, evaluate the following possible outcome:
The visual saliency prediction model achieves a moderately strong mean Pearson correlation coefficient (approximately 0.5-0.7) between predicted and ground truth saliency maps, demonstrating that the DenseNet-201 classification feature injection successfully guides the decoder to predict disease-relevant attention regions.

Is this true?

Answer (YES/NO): YES